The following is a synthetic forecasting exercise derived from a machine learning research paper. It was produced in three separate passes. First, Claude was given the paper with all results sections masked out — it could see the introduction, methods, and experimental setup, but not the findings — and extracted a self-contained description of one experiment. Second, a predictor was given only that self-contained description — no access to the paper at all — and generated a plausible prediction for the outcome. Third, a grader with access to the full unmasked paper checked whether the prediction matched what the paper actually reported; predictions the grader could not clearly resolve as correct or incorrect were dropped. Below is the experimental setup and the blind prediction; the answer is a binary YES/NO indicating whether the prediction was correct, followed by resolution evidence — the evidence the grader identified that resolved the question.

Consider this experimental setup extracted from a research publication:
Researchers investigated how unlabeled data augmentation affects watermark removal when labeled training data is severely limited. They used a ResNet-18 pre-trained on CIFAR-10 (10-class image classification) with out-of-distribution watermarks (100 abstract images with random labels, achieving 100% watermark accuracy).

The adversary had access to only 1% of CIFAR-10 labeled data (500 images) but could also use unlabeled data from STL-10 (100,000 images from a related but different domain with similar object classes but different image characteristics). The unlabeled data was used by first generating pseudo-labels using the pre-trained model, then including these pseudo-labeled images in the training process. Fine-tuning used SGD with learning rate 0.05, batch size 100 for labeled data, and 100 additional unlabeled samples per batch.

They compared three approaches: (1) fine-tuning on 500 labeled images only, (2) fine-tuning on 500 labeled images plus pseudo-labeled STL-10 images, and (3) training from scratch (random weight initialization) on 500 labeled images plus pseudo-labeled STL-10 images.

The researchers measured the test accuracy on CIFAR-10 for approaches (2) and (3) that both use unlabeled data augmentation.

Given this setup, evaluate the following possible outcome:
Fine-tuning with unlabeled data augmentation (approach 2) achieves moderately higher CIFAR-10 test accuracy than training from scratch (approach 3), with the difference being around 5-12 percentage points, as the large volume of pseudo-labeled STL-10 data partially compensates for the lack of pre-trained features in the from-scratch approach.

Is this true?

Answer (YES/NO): NO